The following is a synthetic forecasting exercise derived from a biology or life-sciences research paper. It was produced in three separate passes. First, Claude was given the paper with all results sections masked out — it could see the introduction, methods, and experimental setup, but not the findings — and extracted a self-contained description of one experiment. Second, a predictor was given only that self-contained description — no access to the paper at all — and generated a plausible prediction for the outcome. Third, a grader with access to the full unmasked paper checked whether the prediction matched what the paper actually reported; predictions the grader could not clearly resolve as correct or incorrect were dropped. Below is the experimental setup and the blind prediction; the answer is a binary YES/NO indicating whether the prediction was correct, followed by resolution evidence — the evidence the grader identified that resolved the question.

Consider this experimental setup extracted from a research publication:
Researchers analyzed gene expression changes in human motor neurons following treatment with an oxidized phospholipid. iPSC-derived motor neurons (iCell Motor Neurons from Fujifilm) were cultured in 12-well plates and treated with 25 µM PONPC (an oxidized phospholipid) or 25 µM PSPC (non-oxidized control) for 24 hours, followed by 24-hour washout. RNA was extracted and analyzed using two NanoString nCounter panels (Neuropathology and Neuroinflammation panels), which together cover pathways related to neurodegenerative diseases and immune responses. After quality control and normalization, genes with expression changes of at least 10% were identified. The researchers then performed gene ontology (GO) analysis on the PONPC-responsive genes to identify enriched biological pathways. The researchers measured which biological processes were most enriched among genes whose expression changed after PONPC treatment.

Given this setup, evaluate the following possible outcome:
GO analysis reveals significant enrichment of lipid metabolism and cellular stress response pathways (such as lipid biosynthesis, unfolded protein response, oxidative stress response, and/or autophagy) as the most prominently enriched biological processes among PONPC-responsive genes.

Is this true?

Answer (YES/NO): NO